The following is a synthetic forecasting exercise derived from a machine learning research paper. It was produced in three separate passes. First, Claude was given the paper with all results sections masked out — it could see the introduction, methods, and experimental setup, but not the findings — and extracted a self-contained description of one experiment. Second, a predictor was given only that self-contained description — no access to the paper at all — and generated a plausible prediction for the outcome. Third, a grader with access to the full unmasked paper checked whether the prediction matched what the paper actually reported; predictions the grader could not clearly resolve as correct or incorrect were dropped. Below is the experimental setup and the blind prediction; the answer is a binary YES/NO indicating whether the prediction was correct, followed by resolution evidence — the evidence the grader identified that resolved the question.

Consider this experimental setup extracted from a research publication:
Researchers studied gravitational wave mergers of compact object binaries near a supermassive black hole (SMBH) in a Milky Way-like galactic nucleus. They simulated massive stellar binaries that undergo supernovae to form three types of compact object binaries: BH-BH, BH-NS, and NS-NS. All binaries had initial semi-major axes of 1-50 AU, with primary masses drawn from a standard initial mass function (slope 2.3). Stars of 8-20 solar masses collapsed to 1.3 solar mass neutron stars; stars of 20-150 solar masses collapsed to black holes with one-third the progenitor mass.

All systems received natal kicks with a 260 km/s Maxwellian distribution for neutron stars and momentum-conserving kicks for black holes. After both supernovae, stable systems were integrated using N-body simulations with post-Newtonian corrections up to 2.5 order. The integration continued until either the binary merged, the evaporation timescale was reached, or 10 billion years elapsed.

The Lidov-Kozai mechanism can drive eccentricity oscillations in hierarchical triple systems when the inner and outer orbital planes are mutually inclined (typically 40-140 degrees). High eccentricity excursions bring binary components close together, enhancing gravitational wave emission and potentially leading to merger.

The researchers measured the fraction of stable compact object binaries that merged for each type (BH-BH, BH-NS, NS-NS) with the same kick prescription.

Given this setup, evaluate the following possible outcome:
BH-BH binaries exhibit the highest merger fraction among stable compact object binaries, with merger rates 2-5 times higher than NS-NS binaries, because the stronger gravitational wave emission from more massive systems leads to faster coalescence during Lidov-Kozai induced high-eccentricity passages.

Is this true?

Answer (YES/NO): NO